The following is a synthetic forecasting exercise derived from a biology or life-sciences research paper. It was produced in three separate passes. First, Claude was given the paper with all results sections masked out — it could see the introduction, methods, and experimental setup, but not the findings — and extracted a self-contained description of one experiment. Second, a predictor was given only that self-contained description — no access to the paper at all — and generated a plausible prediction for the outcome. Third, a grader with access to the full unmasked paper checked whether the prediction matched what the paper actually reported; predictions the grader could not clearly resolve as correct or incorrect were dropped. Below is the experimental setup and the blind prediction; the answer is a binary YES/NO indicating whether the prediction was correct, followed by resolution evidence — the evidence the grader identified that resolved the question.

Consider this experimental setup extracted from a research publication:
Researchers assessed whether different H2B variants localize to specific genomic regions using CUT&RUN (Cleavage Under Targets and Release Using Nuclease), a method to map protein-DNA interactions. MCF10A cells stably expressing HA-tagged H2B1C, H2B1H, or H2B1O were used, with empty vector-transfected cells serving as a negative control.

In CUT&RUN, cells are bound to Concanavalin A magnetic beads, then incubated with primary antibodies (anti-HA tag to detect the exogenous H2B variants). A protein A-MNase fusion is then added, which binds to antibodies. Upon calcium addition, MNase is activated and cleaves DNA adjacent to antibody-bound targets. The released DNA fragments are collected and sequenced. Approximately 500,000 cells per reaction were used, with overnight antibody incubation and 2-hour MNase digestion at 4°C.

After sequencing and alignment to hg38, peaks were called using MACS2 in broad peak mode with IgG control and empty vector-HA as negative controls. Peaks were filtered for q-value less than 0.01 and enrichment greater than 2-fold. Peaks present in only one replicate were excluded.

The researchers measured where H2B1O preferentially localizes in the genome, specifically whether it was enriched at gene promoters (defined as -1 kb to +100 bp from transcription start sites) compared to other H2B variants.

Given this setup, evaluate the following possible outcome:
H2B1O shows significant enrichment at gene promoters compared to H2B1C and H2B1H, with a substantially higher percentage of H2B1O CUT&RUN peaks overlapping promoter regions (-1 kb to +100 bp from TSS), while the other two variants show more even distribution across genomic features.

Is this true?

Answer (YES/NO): NO